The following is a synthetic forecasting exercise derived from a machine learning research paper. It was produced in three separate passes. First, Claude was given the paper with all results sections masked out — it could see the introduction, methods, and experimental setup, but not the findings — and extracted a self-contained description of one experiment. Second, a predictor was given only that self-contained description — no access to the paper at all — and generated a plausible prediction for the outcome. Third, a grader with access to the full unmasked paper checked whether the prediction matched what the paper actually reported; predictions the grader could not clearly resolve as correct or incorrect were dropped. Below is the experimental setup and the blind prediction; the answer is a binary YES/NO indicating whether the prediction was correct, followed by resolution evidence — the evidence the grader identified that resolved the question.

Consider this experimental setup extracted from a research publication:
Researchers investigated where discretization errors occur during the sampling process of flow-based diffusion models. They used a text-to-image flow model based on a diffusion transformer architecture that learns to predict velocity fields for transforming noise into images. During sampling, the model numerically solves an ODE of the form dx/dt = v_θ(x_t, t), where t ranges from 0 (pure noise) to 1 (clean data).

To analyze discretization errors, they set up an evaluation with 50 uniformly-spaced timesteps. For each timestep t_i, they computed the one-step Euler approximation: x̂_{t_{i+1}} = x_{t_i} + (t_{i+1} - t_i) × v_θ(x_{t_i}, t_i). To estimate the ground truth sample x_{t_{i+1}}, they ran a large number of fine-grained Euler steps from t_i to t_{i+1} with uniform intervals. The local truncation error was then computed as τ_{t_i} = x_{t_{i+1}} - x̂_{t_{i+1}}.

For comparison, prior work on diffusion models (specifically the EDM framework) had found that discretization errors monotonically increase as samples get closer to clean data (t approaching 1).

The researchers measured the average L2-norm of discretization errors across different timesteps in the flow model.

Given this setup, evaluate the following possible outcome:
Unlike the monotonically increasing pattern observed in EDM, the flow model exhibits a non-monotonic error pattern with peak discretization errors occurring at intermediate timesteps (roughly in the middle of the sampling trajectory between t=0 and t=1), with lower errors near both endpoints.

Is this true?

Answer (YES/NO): NO